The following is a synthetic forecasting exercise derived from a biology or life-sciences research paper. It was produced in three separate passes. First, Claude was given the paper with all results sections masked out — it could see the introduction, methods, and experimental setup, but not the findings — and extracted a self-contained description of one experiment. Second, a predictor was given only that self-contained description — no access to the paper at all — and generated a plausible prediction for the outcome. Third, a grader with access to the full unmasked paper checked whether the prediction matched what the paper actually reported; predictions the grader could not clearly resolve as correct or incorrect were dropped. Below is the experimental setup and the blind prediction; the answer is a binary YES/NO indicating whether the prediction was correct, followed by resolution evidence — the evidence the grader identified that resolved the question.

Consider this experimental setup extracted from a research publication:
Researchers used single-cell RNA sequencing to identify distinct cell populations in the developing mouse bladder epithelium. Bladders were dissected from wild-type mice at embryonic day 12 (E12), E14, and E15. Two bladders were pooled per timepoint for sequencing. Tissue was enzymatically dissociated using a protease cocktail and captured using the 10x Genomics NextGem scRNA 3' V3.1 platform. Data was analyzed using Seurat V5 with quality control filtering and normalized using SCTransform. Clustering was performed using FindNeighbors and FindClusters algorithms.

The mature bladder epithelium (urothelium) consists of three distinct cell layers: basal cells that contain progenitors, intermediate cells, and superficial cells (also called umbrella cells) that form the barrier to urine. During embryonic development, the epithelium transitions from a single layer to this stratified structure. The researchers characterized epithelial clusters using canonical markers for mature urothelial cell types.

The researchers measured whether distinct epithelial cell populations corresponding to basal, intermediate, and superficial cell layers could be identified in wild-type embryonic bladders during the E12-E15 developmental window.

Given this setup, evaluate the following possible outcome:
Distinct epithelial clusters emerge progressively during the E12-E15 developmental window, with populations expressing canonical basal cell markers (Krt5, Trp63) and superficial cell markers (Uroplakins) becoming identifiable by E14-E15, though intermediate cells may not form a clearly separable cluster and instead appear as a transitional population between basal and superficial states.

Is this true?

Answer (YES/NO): NO